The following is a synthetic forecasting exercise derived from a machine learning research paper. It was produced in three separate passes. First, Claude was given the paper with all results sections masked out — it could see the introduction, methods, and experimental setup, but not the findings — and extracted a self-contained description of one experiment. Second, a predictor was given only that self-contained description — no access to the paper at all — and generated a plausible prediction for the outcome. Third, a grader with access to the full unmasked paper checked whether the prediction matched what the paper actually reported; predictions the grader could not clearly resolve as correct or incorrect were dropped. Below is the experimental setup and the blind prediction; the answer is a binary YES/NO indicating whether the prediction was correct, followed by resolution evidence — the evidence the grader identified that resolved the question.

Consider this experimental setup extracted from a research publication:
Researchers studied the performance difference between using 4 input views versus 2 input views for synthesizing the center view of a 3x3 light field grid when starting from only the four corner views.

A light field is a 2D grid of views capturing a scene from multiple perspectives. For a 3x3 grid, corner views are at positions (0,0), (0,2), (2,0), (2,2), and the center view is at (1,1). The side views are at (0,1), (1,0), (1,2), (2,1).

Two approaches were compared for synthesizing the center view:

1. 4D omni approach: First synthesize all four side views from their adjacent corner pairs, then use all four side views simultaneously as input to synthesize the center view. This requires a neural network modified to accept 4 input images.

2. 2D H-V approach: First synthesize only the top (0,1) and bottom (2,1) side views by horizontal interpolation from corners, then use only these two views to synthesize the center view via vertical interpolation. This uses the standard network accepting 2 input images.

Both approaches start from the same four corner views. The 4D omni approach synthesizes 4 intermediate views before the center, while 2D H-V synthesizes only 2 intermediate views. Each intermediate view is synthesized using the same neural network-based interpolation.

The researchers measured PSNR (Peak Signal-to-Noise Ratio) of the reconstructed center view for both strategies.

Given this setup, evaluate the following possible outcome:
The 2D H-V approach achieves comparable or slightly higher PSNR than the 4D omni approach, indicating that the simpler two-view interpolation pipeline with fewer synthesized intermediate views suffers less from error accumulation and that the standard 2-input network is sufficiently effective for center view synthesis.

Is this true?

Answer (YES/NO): YES